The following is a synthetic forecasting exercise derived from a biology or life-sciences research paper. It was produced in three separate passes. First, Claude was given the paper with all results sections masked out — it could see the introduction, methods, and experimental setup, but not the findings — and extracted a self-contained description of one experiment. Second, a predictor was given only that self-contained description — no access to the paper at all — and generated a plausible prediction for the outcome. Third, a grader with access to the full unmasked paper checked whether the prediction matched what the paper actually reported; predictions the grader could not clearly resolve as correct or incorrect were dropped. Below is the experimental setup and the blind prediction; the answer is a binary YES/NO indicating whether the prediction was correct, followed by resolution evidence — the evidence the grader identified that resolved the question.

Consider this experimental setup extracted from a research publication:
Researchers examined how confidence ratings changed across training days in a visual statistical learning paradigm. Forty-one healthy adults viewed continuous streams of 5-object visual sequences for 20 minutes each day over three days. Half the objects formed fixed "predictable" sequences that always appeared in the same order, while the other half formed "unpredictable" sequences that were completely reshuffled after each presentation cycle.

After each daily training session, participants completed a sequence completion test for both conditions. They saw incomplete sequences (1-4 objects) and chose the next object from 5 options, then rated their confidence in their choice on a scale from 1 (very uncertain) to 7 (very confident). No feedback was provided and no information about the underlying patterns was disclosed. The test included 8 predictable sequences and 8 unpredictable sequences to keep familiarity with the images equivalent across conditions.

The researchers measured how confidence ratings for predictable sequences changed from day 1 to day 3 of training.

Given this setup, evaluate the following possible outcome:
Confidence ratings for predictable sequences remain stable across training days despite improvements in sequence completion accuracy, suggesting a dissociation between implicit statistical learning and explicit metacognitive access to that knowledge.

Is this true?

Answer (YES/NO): NO